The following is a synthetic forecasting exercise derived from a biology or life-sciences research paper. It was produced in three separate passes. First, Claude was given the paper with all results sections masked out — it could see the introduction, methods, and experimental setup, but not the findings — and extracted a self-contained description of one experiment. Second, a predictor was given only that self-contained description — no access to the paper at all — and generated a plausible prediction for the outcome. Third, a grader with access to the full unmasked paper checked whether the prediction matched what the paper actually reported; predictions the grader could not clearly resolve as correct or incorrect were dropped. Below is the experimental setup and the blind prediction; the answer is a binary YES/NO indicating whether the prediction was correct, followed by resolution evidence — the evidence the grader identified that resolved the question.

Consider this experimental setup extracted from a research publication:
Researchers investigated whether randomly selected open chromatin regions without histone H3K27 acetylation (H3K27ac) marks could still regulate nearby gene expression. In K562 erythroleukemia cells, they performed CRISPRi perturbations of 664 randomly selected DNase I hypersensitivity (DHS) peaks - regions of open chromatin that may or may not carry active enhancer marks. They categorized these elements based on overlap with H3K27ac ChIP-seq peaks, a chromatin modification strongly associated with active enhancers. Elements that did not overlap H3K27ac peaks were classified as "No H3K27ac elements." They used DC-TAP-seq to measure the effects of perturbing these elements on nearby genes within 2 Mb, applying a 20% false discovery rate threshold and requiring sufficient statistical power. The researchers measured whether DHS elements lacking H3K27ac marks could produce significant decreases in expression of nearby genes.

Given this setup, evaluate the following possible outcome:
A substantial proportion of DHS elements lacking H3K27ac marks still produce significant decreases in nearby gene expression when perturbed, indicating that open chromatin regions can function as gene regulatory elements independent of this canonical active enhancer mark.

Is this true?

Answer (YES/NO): YES